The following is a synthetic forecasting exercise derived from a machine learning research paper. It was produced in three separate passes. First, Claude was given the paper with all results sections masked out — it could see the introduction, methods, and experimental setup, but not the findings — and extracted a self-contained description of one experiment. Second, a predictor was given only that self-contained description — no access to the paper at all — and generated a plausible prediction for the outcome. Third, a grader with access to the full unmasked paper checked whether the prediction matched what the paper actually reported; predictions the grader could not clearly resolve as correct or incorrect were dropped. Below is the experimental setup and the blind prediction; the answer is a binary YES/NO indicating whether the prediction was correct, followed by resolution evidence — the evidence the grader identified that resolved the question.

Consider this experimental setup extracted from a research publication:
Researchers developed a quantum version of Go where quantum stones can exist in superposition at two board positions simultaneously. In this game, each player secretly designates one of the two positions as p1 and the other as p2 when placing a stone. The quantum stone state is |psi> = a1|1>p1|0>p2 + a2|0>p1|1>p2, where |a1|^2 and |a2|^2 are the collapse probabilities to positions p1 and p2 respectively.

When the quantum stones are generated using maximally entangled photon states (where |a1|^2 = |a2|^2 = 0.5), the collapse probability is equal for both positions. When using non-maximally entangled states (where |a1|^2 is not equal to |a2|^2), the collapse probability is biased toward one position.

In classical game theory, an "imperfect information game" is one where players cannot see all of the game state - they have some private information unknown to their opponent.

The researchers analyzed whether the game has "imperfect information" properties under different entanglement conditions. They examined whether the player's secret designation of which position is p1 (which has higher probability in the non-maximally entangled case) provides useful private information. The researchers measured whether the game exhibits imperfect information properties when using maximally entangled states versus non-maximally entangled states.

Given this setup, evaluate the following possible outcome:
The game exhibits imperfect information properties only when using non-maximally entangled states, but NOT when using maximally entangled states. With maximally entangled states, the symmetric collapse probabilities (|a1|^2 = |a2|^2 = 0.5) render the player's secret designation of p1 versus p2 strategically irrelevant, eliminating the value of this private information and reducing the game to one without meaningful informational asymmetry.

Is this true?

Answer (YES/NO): YES